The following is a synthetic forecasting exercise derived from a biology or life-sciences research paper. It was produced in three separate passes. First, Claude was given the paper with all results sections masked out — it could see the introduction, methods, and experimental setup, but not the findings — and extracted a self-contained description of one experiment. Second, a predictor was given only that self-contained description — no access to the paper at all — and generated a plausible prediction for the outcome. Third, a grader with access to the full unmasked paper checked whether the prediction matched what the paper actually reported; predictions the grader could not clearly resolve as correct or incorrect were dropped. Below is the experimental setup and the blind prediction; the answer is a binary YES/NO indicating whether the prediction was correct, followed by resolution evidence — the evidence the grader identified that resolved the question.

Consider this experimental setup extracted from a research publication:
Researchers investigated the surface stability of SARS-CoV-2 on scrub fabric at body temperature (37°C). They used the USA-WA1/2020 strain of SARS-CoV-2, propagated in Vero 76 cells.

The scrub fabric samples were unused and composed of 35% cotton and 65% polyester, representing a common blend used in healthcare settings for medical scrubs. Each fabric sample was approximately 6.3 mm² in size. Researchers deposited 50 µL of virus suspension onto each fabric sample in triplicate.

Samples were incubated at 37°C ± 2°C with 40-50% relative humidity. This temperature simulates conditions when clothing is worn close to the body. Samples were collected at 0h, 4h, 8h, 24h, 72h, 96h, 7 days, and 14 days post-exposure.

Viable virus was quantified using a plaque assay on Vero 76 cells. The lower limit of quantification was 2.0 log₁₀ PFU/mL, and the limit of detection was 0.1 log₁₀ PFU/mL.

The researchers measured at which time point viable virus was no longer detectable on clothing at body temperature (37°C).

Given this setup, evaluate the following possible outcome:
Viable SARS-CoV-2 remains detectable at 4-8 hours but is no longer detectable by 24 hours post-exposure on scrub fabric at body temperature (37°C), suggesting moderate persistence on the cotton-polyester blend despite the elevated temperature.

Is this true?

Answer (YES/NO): NO